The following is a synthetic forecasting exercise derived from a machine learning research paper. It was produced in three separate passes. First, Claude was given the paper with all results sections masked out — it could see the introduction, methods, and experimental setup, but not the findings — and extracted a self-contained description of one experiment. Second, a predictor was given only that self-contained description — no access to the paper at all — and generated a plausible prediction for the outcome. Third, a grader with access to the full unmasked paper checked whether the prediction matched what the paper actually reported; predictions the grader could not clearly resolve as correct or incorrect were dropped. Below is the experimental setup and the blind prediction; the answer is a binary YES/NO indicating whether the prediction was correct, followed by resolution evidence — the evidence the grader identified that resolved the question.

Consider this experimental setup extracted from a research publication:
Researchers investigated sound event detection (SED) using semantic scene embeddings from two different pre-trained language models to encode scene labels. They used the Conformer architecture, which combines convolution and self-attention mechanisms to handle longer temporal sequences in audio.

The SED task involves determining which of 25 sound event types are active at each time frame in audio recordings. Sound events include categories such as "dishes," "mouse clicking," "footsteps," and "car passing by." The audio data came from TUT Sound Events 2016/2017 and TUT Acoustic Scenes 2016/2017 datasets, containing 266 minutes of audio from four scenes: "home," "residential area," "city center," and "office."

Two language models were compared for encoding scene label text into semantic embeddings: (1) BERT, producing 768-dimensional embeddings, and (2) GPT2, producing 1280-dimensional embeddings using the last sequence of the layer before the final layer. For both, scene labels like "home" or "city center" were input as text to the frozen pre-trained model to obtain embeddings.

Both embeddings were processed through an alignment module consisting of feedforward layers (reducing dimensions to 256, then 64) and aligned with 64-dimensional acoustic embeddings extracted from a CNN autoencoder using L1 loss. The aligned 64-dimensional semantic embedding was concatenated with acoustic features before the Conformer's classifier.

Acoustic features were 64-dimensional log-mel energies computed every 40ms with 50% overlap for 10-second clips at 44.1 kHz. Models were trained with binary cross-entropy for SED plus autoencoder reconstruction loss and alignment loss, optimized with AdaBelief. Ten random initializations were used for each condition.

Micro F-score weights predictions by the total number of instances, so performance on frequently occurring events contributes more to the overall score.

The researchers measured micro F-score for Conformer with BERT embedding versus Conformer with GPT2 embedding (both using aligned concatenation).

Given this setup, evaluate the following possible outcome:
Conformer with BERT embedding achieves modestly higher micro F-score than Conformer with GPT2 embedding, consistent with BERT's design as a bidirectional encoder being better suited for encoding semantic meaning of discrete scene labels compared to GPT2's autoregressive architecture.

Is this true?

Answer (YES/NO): YES